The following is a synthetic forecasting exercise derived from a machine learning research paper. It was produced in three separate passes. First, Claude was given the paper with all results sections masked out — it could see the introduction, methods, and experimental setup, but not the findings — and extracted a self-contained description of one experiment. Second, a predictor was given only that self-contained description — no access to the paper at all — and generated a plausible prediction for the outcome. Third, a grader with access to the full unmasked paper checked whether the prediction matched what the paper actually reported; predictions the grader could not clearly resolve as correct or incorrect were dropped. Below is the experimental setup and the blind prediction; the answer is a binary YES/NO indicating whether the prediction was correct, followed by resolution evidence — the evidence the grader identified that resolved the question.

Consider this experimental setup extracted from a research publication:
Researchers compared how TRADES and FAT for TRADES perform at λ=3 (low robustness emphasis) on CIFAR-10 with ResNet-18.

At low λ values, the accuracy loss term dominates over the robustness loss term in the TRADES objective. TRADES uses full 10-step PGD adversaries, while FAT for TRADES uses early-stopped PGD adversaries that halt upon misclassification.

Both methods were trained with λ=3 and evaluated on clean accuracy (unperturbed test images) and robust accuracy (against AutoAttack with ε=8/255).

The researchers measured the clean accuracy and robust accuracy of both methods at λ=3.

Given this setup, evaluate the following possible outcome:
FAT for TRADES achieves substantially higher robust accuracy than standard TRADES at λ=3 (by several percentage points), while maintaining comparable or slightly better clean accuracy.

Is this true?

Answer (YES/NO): NO